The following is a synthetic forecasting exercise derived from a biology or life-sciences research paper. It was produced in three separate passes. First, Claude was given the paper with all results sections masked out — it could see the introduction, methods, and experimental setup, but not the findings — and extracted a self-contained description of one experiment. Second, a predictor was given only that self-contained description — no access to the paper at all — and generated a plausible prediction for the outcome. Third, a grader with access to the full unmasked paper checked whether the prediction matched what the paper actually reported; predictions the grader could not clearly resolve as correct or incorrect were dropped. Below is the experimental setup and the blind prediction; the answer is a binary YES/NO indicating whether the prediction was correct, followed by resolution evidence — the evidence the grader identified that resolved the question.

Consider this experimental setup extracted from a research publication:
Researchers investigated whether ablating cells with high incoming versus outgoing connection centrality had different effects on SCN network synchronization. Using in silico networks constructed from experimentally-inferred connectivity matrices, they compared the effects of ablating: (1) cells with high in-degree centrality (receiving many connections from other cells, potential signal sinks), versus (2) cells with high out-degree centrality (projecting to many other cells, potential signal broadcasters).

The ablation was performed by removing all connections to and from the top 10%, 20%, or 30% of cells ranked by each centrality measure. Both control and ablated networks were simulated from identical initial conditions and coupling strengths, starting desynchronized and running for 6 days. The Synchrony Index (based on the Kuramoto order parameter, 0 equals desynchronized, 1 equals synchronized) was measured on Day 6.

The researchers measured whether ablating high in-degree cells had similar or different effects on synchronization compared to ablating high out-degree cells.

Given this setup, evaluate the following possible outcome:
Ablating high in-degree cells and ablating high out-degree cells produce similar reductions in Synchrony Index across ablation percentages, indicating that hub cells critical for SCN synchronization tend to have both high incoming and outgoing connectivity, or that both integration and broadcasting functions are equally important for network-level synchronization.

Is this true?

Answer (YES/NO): NO